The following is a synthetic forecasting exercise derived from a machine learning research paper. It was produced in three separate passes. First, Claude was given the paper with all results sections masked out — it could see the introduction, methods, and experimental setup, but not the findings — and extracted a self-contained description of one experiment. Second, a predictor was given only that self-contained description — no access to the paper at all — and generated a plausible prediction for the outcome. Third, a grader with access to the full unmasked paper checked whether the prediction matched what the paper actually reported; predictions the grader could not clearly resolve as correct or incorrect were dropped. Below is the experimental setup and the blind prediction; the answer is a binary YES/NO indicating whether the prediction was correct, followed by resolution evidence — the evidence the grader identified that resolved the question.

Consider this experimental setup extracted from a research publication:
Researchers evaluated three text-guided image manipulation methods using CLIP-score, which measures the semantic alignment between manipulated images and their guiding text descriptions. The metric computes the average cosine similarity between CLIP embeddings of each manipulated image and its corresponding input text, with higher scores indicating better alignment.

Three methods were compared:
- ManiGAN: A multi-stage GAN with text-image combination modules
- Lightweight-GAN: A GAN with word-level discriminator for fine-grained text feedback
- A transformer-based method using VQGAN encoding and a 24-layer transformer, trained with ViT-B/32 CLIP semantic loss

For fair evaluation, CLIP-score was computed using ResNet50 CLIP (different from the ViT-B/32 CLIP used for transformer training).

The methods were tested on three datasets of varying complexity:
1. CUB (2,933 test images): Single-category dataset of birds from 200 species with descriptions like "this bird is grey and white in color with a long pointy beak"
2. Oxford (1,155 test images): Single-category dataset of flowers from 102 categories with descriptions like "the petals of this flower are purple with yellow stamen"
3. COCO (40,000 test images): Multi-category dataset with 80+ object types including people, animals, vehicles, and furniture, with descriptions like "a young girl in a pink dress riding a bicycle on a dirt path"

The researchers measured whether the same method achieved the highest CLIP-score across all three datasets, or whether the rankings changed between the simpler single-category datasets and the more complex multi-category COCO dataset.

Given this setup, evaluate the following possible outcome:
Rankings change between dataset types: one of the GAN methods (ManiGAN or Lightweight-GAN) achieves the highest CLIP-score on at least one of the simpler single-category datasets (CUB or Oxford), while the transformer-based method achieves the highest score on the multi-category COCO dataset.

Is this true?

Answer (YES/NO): NO